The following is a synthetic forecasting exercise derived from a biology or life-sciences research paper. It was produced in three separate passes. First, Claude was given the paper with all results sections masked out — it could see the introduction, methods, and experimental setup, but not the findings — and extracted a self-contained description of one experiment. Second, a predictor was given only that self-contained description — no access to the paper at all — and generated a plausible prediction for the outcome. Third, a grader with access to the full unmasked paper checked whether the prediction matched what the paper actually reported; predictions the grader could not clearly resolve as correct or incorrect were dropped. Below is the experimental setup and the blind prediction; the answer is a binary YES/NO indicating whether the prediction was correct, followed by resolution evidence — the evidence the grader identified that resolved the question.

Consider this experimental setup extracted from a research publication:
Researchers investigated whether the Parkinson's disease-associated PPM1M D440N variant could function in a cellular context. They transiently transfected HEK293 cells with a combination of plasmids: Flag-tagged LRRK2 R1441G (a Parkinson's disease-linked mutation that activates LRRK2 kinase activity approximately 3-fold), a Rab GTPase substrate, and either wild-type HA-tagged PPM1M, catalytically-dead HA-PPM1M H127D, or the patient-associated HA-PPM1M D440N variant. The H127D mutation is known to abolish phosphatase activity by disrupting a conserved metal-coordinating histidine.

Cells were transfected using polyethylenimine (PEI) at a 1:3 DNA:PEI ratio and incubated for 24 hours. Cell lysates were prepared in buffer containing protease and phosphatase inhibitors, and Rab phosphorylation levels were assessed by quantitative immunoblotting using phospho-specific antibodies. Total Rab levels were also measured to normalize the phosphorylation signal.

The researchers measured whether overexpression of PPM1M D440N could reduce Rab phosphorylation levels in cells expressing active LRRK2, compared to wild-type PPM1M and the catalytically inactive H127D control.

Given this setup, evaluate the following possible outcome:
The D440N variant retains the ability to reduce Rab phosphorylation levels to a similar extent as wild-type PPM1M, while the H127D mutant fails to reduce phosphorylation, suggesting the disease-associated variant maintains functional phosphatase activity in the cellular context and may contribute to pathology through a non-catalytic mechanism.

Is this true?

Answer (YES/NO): NO